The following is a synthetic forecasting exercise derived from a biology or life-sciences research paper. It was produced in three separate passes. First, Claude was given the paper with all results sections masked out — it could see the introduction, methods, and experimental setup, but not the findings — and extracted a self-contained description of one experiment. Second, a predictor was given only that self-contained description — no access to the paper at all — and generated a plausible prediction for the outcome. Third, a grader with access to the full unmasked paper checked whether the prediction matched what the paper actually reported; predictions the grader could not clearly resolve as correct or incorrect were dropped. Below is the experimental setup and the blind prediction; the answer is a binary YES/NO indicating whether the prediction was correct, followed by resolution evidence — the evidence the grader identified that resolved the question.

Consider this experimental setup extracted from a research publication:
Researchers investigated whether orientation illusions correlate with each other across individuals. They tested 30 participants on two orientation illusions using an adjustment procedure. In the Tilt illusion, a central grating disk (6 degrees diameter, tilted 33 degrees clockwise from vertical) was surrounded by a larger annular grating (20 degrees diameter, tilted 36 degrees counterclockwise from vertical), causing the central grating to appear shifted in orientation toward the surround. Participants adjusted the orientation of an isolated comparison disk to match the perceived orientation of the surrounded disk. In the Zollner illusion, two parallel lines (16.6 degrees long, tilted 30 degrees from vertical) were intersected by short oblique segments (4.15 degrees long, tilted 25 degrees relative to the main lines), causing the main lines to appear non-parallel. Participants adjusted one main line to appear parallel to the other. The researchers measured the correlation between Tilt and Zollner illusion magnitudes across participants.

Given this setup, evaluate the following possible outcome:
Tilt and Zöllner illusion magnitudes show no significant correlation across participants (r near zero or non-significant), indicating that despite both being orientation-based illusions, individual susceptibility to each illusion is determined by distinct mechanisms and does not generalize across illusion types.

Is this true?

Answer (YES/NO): YES